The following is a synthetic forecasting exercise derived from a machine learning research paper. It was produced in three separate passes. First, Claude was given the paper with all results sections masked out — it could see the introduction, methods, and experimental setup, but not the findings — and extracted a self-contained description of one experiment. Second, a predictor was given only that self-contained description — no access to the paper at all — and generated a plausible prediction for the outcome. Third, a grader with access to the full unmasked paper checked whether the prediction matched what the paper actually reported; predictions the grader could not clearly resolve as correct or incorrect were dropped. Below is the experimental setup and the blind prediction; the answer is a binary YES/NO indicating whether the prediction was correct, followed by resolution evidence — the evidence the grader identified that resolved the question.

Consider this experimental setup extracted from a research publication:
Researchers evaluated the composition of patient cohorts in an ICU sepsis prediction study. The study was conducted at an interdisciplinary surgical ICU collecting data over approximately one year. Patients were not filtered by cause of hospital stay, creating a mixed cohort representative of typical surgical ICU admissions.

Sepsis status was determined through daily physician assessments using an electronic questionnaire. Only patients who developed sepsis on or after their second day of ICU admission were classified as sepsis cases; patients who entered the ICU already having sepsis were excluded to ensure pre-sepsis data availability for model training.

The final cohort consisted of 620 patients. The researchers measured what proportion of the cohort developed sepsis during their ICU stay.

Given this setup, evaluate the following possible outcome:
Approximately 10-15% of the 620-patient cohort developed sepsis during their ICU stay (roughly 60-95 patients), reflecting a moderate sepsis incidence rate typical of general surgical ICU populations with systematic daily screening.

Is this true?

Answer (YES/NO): NO